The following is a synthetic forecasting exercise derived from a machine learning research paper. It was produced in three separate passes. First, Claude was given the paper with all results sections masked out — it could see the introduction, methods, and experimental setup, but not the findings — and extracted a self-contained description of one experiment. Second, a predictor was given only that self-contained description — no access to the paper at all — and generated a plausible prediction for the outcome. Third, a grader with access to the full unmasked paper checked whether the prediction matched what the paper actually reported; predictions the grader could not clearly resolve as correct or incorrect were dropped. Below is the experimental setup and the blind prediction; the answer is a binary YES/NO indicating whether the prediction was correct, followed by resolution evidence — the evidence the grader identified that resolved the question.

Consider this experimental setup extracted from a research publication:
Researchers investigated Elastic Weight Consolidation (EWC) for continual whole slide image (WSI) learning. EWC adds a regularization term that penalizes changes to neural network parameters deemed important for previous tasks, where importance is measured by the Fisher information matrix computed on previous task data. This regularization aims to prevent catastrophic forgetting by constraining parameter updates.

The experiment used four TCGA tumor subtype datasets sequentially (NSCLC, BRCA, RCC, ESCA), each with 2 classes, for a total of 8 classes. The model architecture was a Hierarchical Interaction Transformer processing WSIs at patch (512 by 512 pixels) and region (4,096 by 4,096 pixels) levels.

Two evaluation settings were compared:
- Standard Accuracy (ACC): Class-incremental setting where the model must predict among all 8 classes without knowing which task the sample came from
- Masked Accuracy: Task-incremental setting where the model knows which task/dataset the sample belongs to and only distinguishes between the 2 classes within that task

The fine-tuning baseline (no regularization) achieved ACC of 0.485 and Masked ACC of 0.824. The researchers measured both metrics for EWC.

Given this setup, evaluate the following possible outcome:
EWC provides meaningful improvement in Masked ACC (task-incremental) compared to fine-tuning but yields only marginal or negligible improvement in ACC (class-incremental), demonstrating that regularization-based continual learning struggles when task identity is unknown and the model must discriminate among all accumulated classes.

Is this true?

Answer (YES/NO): NO